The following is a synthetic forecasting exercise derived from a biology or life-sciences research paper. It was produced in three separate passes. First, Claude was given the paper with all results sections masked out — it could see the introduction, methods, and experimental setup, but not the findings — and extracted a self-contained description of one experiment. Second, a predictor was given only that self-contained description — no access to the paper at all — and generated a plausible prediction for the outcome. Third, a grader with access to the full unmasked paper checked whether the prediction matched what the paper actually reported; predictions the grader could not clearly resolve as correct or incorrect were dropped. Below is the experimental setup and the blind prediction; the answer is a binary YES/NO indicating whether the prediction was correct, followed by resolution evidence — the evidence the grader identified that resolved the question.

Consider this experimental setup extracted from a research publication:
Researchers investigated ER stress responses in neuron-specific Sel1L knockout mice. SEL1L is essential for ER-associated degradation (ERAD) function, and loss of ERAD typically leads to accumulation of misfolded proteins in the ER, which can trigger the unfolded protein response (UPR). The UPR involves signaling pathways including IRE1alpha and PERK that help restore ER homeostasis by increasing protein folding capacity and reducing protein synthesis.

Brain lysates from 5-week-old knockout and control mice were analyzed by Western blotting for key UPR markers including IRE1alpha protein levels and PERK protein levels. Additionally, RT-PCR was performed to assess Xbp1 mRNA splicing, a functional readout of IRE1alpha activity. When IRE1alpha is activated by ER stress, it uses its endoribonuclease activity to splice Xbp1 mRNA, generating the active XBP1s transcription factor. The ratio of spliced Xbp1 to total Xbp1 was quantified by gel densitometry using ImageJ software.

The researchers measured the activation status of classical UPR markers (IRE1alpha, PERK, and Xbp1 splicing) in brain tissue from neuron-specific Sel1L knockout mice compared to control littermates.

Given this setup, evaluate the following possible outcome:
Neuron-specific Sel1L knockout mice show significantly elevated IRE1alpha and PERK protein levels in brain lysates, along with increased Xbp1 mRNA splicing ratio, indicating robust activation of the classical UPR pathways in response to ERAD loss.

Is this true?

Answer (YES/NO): NO